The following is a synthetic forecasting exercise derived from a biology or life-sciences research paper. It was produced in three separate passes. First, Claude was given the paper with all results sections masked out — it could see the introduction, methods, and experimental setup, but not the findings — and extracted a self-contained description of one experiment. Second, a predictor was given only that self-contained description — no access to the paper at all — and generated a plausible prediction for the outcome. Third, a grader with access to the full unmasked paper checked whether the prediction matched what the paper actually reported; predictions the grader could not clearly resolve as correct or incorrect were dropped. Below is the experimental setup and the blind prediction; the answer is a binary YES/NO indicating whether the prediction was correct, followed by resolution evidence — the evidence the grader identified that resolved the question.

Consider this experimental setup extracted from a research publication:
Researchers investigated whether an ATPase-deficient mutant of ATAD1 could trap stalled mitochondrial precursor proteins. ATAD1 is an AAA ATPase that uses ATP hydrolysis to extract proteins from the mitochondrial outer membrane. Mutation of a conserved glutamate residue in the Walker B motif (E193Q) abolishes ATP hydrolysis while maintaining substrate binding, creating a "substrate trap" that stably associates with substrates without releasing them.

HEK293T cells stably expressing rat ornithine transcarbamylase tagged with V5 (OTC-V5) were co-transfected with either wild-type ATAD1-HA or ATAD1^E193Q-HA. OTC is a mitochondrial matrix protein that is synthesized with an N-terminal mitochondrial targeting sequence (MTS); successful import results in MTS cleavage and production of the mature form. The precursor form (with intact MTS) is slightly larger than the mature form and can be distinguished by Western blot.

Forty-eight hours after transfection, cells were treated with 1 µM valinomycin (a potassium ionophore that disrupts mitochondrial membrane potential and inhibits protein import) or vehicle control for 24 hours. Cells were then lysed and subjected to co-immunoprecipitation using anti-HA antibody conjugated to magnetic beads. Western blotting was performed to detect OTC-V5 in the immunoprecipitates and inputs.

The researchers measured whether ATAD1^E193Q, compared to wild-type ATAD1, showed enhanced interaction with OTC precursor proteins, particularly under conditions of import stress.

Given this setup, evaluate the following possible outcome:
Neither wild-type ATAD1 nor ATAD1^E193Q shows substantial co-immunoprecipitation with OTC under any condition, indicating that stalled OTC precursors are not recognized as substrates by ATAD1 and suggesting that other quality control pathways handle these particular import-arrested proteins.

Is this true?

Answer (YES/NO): NO